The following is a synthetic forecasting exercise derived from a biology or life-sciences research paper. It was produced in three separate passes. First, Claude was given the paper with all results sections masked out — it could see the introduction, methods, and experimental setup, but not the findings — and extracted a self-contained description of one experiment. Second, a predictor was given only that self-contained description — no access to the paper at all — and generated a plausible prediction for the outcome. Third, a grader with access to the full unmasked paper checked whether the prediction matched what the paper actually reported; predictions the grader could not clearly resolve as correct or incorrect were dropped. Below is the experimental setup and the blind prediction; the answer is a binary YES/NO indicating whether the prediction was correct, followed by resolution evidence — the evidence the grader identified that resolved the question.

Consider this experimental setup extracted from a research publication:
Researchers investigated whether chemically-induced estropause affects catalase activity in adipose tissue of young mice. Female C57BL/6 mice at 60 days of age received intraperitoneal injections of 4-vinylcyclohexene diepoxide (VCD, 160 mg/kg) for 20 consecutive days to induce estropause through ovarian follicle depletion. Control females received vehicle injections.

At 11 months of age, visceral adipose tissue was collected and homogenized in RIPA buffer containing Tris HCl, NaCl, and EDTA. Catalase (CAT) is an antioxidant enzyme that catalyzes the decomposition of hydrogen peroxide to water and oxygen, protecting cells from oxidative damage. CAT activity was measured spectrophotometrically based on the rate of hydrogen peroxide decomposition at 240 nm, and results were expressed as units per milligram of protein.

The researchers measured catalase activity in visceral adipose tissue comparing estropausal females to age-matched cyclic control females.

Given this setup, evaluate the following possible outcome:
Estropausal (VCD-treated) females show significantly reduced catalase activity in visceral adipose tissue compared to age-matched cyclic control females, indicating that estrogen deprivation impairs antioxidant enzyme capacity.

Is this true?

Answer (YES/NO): YES